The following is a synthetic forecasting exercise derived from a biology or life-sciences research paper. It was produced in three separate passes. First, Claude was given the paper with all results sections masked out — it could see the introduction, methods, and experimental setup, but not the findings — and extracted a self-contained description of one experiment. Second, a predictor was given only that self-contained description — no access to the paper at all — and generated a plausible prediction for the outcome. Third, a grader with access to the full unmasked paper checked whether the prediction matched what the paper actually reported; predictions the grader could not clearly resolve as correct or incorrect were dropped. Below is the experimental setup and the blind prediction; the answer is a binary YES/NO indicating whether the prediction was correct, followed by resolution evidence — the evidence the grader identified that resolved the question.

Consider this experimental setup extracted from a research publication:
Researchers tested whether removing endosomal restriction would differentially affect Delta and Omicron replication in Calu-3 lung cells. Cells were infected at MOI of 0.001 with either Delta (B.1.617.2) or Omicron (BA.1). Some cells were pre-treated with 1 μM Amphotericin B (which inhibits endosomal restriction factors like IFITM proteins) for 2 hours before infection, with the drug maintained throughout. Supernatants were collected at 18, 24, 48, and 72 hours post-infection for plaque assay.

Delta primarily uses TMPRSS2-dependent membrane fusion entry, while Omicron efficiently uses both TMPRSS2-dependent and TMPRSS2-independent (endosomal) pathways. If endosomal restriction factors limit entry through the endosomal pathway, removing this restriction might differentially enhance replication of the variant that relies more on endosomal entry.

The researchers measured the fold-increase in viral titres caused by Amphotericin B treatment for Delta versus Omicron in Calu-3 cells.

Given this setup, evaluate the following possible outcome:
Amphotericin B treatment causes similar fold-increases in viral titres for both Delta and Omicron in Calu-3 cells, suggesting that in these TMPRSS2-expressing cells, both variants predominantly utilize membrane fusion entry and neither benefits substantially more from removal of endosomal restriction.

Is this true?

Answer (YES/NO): NO